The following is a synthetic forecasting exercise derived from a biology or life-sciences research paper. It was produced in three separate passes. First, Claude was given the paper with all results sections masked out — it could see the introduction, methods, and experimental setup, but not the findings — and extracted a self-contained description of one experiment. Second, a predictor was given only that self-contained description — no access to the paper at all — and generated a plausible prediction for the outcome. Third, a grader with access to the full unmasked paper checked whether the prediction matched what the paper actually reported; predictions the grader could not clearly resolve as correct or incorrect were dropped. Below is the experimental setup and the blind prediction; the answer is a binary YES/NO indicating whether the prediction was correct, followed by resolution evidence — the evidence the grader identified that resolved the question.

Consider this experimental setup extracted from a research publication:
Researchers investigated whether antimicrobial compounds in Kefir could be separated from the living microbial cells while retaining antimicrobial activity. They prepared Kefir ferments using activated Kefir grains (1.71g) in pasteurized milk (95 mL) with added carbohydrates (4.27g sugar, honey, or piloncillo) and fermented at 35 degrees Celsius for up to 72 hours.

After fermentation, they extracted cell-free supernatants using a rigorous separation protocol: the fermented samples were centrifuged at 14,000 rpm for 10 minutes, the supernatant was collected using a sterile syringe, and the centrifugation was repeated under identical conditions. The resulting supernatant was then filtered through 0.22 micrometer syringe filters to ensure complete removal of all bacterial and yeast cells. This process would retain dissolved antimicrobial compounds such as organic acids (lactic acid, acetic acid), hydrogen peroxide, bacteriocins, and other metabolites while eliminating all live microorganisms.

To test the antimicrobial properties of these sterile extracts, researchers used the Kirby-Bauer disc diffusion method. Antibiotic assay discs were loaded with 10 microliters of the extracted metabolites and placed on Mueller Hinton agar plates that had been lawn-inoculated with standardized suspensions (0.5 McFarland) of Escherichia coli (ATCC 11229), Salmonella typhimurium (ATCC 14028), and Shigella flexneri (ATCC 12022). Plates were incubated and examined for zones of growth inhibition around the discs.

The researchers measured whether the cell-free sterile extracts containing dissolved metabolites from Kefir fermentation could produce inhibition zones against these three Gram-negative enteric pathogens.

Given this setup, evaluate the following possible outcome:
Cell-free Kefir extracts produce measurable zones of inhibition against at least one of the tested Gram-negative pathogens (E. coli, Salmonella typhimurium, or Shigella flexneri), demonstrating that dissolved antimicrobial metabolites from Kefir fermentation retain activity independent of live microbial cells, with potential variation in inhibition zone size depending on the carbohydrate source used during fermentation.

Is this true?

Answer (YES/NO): NO